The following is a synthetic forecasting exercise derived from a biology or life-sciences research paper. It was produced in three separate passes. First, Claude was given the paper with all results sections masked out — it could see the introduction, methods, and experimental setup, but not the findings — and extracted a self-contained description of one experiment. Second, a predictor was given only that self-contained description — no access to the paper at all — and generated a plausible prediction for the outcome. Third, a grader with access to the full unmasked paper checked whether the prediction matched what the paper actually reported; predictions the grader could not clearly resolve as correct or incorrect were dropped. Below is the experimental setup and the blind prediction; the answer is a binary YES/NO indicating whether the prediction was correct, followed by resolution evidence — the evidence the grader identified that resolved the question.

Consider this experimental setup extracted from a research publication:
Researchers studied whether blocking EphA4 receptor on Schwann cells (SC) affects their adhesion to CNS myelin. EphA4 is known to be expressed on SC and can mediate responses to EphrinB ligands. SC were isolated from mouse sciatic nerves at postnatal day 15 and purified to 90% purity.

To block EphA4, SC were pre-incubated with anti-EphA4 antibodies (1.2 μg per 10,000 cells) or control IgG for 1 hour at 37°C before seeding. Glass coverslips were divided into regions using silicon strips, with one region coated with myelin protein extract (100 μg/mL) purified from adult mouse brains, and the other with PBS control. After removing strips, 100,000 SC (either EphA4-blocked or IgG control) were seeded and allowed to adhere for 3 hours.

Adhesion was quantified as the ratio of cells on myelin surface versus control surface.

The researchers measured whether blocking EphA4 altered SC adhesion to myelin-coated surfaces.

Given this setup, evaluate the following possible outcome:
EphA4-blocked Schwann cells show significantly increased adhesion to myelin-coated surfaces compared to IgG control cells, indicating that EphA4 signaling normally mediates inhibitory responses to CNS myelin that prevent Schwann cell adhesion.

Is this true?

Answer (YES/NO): YES